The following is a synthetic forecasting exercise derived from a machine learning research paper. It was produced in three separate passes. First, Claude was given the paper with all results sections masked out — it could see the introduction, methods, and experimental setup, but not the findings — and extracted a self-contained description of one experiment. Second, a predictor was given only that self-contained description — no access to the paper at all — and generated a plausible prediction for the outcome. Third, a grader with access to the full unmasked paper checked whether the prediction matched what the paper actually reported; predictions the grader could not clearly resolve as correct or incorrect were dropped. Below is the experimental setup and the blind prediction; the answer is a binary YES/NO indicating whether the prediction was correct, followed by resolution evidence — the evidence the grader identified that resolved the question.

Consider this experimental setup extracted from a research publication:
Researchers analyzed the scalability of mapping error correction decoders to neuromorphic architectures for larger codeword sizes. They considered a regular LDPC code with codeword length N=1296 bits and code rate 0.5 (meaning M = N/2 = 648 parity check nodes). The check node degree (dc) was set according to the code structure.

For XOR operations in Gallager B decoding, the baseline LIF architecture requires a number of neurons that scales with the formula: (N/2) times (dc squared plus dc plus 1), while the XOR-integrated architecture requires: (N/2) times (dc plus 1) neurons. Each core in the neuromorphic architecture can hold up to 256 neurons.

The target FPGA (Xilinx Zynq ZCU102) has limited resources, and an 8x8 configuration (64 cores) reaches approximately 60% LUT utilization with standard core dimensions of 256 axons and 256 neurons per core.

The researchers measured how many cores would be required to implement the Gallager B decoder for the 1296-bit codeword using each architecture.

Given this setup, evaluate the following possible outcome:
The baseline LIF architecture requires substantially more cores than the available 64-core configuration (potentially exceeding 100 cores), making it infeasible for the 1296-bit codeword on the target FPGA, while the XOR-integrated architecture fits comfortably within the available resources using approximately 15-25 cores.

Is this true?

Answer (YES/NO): NO